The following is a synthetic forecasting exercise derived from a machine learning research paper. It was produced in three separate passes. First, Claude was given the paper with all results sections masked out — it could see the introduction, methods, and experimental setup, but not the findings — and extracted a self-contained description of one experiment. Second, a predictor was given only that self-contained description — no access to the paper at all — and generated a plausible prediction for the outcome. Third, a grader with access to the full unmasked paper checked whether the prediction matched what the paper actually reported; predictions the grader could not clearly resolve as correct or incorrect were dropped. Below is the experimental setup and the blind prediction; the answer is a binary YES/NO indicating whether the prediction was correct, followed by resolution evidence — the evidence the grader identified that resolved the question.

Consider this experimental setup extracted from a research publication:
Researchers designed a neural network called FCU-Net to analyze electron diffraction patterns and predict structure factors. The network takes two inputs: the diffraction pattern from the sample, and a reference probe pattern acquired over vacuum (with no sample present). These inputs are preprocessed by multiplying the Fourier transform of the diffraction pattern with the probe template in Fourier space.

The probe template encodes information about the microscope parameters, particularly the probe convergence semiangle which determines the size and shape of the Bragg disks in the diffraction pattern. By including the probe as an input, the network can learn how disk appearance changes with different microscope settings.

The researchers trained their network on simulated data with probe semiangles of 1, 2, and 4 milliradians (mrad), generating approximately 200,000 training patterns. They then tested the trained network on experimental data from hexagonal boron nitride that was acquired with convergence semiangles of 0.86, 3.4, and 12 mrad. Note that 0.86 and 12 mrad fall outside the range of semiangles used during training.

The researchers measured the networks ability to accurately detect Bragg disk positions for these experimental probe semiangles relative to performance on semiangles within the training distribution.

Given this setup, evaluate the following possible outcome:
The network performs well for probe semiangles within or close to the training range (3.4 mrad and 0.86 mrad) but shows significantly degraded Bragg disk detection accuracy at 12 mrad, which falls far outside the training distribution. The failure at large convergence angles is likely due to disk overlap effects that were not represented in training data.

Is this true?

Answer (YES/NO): NO